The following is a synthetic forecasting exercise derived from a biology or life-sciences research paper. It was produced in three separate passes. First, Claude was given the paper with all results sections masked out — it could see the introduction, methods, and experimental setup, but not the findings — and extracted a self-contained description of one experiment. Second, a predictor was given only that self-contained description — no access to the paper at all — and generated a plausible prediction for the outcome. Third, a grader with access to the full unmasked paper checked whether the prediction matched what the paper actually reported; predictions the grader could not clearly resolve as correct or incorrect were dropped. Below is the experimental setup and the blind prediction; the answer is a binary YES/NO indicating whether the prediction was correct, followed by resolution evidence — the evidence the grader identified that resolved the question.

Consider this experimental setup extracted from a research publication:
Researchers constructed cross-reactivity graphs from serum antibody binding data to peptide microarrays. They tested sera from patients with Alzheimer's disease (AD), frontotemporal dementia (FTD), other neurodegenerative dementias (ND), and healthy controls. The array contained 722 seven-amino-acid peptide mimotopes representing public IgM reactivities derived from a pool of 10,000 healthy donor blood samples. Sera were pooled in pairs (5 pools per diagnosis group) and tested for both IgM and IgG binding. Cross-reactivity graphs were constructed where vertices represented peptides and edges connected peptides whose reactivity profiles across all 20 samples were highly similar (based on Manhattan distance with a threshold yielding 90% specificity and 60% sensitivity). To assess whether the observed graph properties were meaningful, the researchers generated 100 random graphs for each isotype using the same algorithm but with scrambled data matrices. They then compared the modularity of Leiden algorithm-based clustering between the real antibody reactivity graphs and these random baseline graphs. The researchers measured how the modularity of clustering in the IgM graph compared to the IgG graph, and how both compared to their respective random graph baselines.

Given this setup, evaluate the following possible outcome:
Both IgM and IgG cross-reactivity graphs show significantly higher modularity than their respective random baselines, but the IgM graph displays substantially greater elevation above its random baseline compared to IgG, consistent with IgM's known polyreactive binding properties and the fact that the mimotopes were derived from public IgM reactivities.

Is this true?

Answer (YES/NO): NO